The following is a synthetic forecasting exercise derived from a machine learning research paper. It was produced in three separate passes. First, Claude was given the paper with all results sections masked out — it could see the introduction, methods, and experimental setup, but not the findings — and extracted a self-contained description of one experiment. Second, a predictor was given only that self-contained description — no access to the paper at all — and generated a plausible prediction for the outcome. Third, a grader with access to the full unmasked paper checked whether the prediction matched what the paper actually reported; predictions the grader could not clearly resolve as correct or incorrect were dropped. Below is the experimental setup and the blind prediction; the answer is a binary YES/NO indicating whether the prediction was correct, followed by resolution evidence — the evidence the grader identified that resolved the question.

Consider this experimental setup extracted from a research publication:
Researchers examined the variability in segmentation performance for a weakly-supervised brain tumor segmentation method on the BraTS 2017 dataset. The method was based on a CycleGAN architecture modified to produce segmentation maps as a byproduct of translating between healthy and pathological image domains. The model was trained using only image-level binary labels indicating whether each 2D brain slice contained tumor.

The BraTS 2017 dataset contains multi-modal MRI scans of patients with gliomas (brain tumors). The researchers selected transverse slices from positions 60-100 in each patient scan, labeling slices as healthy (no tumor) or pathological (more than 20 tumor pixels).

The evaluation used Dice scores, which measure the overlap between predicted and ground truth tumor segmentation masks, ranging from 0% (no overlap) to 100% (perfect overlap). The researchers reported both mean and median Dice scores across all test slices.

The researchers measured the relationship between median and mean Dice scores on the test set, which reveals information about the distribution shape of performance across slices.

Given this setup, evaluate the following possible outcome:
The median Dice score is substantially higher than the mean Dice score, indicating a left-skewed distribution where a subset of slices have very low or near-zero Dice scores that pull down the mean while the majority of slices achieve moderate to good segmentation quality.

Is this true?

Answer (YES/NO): YES